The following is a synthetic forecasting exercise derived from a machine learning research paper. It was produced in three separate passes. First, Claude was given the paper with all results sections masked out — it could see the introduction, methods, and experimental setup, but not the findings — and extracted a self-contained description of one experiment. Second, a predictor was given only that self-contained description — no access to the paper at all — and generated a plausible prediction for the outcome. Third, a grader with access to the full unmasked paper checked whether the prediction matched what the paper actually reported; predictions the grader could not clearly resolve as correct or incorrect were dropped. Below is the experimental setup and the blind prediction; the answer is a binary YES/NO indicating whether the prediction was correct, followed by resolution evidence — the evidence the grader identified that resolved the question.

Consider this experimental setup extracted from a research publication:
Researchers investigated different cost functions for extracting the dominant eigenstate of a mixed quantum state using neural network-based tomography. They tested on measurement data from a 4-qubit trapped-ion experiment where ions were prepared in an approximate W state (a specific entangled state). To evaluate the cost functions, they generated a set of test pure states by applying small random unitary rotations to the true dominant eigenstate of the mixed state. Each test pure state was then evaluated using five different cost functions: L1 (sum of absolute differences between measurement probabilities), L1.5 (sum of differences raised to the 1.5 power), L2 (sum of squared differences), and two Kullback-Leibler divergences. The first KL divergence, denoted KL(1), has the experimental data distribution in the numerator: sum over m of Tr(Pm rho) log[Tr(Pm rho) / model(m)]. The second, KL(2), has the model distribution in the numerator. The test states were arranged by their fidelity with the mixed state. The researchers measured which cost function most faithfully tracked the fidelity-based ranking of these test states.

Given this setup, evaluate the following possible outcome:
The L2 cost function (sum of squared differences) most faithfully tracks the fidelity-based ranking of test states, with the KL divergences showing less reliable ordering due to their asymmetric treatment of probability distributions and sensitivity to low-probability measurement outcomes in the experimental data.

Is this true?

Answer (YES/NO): NO